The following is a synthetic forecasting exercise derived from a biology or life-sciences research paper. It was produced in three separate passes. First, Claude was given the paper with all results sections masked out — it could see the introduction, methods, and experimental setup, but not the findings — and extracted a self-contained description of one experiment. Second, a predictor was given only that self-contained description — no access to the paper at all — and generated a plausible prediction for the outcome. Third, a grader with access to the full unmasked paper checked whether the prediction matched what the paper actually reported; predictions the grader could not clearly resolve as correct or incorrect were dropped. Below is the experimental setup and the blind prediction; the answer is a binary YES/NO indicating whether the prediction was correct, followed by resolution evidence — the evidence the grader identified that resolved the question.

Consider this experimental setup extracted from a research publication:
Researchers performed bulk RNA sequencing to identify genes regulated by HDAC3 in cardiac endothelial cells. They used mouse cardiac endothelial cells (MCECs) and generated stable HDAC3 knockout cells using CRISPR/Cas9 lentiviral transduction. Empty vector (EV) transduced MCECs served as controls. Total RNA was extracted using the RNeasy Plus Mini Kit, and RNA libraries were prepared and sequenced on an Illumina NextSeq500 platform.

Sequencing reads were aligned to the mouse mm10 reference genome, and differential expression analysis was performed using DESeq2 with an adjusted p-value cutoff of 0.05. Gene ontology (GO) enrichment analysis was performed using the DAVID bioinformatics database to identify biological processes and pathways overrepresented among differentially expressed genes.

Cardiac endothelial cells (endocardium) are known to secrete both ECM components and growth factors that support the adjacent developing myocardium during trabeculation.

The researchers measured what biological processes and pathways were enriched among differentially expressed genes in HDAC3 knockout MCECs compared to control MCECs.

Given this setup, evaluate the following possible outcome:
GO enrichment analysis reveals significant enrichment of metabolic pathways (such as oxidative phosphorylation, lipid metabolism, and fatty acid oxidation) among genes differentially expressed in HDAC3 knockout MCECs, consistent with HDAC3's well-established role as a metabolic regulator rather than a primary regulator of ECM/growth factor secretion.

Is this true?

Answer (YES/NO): NO